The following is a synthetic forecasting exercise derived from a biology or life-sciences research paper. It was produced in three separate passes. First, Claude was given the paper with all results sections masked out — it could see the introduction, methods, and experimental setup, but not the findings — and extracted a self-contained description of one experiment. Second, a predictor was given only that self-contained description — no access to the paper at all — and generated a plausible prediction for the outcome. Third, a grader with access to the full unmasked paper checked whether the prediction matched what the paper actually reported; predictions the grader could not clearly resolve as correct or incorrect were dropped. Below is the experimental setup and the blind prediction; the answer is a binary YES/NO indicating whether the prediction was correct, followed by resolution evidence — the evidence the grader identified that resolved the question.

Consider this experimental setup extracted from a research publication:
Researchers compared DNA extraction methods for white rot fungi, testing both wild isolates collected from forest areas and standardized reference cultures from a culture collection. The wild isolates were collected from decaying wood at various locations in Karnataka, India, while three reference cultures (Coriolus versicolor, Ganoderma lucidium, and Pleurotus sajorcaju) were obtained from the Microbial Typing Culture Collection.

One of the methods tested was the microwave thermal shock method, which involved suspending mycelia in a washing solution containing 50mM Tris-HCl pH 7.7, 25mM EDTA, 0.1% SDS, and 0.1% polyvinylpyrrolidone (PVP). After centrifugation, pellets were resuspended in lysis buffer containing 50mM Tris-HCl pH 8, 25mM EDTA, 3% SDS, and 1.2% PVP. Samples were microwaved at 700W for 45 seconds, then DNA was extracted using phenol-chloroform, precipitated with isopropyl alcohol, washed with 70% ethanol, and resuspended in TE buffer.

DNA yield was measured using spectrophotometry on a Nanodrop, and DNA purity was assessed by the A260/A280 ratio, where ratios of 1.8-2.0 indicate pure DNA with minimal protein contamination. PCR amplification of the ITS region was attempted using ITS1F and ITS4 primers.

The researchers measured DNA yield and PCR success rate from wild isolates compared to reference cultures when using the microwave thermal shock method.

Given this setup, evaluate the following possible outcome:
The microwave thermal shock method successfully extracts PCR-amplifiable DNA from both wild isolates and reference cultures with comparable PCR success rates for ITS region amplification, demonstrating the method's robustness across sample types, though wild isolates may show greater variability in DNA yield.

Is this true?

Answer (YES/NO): NO